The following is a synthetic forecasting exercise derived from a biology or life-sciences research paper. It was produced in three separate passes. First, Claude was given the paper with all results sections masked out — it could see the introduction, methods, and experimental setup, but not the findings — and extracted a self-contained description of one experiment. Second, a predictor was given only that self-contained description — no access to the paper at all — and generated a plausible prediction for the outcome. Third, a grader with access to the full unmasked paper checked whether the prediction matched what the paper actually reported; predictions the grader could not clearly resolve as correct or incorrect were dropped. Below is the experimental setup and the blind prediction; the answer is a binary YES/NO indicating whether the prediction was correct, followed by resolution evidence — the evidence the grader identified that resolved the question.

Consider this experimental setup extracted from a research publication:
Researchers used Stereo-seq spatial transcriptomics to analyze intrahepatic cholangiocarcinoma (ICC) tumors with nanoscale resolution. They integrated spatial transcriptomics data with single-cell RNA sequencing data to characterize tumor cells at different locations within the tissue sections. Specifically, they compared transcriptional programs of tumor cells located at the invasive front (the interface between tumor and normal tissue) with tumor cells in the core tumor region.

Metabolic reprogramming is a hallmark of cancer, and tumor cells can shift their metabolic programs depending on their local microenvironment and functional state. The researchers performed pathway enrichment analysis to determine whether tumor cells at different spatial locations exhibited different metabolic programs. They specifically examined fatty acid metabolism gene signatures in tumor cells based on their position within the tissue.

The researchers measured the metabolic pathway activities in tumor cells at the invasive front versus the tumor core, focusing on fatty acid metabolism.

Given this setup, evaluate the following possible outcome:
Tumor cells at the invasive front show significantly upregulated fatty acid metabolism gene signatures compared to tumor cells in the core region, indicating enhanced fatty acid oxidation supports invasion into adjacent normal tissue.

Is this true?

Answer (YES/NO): YES